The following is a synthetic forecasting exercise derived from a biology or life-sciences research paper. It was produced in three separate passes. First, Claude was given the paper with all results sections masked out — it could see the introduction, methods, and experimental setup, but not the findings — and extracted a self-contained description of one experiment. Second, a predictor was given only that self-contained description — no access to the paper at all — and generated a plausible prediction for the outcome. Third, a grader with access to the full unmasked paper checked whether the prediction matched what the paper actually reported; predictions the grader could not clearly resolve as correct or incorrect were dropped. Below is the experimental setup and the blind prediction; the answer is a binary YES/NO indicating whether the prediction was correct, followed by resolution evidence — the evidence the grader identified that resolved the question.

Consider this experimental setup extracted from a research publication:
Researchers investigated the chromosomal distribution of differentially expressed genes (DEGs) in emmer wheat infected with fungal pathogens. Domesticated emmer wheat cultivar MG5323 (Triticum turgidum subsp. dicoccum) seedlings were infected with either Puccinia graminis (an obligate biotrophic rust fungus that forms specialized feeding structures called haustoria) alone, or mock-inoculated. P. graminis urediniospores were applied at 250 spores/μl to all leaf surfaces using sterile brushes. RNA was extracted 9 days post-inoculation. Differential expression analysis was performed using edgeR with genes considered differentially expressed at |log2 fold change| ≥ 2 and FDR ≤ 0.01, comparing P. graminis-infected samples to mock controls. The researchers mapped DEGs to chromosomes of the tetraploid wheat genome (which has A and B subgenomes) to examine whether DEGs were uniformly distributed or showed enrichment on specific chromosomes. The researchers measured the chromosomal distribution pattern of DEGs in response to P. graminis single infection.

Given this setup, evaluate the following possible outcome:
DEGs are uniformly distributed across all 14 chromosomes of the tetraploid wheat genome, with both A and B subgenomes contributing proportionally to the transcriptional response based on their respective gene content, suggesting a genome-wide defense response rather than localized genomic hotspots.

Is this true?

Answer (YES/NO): NO